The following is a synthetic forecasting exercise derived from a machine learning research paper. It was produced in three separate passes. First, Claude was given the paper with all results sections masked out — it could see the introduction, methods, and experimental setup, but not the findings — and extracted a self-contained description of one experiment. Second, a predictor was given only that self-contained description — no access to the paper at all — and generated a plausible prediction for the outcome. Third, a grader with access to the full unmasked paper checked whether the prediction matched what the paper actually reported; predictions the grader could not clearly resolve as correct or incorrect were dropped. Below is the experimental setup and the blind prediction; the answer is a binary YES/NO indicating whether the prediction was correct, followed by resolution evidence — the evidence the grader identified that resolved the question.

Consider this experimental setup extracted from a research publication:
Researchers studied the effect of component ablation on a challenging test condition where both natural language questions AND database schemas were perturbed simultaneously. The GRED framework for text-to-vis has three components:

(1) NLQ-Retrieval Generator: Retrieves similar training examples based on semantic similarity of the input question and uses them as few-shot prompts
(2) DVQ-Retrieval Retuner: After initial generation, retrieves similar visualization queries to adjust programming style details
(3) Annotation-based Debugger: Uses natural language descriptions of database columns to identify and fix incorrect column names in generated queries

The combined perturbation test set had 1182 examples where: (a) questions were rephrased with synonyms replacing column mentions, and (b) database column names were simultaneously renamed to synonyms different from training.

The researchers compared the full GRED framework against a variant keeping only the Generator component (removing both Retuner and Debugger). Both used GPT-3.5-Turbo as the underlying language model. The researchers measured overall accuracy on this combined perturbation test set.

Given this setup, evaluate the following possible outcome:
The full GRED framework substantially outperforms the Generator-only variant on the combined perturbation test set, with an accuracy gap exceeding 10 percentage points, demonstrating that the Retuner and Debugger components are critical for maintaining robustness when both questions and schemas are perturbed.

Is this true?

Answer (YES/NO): YES